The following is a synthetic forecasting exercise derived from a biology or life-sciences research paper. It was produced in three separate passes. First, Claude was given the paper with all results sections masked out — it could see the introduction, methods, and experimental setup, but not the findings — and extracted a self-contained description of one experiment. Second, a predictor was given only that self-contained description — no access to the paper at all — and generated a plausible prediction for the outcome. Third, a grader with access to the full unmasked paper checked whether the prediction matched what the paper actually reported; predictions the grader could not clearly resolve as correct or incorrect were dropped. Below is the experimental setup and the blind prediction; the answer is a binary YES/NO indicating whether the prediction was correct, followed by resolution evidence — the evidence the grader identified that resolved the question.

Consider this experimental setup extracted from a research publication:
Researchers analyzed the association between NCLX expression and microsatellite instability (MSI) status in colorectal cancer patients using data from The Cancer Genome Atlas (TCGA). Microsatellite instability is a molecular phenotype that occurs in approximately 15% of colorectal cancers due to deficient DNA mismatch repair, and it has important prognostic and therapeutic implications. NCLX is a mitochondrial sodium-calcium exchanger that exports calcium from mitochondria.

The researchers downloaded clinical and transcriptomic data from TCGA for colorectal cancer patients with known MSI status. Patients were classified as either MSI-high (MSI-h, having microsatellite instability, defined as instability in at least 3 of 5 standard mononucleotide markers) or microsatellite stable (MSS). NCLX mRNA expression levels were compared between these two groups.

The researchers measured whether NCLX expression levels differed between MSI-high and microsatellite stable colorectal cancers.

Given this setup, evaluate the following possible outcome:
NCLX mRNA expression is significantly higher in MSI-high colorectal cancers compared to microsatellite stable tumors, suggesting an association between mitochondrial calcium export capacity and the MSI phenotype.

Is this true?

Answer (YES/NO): YES